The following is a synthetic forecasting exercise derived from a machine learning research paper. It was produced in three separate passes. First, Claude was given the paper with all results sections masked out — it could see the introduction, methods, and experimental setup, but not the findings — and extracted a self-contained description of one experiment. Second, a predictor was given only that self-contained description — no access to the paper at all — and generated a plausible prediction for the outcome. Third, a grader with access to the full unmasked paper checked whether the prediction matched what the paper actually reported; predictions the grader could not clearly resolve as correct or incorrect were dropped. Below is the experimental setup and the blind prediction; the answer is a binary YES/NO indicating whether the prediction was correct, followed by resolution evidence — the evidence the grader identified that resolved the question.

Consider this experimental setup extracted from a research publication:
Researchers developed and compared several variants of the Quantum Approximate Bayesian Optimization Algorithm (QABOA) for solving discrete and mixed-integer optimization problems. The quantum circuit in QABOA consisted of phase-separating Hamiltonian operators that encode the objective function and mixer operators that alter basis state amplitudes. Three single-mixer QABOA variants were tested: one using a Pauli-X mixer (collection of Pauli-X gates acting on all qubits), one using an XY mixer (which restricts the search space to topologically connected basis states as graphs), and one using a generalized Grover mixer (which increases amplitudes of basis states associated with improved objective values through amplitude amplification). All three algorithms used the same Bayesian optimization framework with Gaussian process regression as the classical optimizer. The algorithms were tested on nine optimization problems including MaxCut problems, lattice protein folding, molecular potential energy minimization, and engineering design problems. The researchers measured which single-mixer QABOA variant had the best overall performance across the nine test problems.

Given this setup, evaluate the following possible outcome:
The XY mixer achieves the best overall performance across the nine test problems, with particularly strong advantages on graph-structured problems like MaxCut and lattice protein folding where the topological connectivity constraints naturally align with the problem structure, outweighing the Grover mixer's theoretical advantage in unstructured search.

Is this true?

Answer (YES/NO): NO